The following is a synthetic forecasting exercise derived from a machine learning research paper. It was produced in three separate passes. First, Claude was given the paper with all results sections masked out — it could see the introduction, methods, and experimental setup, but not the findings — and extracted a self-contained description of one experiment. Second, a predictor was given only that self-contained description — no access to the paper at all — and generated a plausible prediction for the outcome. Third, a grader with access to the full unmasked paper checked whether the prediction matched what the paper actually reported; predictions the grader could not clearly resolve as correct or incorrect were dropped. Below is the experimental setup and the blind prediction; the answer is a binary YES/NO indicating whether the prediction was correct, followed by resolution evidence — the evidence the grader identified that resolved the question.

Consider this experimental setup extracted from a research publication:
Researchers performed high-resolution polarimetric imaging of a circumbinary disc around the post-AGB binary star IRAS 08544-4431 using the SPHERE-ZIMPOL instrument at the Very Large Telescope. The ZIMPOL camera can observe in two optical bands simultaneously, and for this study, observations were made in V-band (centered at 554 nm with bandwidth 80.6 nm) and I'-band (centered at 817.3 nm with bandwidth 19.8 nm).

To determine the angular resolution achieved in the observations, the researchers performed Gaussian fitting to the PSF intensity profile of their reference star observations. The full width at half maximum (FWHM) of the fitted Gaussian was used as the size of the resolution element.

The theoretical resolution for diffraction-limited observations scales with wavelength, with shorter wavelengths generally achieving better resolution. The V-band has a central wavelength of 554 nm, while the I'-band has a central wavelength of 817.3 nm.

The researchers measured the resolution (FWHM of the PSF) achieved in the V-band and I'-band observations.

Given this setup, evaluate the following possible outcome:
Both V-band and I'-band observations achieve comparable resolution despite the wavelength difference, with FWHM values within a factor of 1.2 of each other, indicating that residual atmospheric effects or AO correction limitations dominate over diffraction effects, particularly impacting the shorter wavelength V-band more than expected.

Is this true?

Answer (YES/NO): YES